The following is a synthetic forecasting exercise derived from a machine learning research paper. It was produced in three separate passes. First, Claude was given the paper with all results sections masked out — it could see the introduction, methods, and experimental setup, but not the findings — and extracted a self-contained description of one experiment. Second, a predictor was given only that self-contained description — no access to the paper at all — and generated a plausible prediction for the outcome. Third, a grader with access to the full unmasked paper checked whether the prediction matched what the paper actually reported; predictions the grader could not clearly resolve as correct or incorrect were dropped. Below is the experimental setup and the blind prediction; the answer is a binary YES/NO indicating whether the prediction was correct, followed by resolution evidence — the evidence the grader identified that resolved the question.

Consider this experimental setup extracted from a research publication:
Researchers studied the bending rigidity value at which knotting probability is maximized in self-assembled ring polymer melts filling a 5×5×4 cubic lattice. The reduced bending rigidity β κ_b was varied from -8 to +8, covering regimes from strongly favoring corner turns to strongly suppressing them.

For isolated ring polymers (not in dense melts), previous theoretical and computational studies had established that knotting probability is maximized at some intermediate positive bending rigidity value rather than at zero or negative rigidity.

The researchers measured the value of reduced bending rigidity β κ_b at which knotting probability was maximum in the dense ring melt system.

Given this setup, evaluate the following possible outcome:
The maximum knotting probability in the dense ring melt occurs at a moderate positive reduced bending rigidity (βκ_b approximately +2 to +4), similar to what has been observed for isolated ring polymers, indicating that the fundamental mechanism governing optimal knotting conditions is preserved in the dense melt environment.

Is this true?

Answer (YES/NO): NO